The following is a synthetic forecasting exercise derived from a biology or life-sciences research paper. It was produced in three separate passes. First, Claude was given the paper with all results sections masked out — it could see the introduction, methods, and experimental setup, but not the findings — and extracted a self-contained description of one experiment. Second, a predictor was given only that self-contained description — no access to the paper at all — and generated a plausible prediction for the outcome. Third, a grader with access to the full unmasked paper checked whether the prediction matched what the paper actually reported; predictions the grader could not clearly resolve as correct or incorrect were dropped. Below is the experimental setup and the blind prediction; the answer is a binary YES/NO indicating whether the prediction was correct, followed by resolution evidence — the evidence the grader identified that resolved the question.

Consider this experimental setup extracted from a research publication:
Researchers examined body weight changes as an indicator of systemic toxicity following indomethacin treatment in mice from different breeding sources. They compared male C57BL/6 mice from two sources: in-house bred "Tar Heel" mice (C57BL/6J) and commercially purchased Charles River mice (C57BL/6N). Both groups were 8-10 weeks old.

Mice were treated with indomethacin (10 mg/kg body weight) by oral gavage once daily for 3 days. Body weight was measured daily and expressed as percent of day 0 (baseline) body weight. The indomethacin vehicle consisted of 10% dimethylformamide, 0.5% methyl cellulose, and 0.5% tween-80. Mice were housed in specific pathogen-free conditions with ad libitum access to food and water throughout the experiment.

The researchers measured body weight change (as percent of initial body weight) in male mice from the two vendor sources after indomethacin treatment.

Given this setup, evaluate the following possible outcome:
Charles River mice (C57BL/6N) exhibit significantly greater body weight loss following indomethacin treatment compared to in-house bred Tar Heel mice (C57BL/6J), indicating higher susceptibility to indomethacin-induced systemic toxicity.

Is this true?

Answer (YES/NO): NO